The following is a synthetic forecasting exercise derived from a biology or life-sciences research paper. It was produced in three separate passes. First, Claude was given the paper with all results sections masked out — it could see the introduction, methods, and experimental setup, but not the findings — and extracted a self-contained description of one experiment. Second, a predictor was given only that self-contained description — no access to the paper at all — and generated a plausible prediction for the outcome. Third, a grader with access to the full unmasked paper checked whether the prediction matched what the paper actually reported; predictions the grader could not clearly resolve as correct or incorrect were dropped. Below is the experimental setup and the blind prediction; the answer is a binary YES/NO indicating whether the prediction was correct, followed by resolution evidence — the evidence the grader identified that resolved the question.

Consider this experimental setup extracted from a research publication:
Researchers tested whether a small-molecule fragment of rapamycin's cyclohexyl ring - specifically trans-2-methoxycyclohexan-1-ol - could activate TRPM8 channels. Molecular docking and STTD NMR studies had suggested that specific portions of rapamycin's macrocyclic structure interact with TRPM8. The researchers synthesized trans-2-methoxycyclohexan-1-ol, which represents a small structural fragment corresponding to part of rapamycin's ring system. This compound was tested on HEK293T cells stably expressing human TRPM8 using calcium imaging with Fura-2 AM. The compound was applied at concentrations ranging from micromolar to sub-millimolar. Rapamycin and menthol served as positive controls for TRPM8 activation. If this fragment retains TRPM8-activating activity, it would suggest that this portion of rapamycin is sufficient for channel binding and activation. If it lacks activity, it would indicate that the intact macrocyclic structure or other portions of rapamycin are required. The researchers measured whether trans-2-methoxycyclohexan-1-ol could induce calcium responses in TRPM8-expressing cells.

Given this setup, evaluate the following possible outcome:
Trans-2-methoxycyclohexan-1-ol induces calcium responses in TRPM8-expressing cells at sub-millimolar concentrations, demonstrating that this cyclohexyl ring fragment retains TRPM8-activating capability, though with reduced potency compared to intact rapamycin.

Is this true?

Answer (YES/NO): NO